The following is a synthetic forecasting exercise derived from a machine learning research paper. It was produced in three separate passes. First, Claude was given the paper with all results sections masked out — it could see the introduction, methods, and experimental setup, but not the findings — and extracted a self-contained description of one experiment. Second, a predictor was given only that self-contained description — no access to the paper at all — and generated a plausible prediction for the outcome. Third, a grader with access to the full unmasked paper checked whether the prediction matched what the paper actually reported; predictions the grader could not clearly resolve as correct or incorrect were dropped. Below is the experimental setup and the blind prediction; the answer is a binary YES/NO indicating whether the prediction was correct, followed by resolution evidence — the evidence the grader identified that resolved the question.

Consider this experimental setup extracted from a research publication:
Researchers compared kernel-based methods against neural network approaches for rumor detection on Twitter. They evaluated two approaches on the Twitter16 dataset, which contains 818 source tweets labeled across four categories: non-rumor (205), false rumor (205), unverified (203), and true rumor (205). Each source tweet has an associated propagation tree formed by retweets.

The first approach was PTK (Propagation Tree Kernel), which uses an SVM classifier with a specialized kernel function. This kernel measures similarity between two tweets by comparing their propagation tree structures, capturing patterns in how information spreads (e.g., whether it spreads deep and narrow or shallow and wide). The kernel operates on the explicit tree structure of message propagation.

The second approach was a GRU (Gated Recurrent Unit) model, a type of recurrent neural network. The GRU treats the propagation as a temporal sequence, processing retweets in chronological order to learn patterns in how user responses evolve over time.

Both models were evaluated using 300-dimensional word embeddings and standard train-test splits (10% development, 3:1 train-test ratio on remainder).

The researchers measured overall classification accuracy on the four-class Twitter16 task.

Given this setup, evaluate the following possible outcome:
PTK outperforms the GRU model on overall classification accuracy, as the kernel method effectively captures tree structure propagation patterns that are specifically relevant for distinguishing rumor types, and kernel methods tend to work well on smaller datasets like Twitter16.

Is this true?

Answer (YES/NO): YES